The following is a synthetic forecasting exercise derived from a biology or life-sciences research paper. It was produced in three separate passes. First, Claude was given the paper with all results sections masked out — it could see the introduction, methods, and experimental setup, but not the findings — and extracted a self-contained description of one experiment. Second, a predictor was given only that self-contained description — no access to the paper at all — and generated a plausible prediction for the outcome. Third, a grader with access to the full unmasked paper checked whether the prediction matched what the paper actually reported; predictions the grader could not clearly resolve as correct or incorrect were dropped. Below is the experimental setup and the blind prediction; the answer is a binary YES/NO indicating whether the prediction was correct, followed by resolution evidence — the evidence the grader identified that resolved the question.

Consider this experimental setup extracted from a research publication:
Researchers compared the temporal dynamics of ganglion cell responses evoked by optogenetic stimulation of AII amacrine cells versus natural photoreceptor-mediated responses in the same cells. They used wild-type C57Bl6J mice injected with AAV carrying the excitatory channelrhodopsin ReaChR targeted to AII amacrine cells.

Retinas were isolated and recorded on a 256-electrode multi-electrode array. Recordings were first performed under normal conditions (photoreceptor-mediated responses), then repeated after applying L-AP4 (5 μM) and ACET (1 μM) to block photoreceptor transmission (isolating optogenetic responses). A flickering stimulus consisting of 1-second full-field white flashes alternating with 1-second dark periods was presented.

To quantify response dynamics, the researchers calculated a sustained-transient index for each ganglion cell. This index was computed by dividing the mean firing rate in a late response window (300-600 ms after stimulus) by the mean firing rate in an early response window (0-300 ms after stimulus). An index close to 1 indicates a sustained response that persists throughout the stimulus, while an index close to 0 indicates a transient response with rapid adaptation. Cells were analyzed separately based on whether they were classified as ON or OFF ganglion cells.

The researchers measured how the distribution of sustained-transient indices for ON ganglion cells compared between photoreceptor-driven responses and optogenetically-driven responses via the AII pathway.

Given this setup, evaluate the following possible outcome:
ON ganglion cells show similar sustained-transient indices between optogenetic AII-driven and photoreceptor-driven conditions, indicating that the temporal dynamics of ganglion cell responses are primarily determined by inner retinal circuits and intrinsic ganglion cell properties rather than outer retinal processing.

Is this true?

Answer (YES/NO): NO